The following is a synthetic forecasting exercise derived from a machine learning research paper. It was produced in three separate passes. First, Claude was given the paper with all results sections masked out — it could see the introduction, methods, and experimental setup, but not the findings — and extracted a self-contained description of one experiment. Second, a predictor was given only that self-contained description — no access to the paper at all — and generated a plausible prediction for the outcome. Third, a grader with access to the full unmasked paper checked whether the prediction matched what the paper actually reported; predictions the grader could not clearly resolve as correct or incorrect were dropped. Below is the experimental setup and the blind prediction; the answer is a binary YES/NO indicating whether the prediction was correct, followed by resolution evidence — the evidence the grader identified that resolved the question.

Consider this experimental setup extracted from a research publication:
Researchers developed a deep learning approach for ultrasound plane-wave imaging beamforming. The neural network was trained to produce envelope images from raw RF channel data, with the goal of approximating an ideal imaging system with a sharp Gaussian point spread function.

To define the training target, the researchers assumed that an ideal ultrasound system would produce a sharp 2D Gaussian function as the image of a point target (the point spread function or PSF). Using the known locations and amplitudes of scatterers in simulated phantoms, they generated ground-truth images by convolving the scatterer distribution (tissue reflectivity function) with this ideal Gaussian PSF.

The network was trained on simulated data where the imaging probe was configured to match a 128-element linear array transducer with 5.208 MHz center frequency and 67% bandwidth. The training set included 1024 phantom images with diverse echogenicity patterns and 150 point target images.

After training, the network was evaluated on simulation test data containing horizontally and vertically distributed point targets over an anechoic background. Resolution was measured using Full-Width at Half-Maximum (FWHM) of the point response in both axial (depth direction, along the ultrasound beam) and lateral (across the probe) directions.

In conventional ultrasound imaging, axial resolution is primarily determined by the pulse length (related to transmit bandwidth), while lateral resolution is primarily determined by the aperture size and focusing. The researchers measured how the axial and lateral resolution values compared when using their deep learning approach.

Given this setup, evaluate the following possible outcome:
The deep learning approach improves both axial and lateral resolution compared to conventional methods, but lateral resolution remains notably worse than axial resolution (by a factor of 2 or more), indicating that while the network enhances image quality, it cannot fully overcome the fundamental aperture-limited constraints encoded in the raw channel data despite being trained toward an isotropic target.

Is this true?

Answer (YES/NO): NO